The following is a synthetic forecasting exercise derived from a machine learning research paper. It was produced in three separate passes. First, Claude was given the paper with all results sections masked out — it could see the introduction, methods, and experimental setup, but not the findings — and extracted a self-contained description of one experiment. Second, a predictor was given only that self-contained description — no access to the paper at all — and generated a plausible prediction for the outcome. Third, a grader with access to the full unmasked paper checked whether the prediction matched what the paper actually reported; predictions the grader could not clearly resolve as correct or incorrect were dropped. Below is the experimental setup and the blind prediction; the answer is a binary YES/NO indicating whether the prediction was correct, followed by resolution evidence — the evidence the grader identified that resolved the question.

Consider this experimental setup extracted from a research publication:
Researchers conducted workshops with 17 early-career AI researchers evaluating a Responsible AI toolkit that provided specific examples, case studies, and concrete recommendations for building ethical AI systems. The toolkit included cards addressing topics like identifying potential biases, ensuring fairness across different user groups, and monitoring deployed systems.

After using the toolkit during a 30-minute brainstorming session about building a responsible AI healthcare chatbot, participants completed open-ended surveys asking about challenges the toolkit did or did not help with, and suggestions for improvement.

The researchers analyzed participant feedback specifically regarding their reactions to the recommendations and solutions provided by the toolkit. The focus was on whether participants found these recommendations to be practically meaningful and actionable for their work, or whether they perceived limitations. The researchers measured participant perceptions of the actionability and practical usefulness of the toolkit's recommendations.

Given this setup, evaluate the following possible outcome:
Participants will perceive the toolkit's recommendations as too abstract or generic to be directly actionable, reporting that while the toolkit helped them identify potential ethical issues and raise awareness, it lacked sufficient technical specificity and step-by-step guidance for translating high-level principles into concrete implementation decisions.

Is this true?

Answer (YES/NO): YES